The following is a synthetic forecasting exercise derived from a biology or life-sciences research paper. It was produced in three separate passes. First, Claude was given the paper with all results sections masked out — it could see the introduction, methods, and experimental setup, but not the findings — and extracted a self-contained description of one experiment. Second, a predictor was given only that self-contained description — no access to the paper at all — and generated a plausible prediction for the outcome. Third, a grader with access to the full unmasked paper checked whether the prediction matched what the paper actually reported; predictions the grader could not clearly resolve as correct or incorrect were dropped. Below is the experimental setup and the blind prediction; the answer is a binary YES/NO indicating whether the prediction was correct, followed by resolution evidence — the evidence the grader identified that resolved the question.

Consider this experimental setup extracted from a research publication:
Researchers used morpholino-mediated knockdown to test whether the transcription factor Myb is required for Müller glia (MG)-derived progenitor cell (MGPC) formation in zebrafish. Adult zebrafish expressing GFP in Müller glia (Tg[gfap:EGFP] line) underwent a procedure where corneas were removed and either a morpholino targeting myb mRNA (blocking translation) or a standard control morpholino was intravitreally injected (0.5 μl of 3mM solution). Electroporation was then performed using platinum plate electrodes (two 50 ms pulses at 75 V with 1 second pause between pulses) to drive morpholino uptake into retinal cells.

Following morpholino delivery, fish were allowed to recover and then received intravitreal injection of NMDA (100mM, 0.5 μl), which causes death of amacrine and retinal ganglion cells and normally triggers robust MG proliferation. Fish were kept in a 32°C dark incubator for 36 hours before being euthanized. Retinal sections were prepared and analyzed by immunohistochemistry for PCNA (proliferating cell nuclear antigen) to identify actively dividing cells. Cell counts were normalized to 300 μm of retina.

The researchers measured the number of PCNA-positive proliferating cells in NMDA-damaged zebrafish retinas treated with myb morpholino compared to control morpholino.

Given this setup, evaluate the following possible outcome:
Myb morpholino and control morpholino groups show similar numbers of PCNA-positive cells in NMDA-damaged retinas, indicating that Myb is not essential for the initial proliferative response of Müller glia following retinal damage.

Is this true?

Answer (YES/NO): NO